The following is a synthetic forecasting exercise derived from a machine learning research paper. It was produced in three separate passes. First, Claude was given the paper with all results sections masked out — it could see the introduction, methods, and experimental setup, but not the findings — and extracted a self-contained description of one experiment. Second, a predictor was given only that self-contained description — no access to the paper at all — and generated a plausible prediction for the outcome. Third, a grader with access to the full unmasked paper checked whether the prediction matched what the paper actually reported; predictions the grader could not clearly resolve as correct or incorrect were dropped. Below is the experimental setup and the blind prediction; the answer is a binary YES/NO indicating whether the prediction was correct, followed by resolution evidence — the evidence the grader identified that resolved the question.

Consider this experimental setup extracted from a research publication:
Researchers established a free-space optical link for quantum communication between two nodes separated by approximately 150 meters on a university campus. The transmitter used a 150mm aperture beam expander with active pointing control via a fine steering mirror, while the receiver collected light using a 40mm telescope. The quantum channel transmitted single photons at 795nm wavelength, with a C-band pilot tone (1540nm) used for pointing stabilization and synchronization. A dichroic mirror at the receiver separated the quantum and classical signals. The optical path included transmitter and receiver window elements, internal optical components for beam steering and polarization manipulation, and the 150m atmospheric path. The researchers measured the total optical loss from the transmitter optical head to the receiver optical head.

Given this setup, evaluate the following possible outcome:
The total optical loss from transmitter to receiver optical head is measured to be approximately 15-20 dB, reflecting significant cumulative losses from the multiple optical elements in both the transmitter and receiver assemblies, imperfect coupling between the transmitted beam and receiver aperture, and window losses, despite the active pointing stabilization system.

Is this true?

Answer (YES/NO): NO